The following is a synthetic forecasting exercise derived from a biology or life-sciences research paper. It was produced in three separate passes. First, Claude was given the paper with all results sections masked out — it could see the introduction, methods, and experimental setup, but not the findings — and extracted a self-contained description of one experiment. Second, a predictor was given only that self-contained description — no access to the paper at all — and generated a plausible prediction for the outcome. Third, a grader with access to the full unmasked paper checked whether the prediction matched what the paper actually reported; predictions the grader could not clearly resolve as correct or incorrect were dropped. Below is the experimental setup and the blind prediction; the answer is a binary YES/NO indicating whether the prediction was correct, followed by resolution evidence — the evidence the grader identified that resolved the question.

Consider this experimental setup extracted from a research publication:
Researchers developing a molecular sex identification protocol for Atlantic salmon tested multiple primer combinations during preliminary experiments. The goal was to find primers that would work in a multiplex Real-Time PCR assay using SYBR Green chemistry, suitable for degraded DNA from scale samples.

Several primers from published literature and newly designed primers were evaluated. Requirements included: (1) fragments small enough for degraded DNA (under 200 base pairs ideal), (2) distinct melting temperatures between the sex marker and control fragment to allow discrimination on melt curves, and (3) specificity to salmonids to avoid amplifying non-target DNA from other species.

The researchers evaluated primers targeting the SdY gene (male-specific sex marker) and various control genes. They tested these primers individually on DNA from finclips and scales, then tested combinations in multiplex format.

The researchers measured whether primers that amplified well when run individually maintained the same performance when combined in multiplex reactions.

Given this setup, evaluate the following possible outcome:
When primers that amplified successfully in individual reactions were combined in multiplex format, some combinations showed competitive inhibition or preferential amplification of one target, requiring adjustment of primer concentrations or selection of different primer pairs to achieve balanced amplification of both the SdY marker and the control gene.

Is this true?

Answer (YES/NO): NO